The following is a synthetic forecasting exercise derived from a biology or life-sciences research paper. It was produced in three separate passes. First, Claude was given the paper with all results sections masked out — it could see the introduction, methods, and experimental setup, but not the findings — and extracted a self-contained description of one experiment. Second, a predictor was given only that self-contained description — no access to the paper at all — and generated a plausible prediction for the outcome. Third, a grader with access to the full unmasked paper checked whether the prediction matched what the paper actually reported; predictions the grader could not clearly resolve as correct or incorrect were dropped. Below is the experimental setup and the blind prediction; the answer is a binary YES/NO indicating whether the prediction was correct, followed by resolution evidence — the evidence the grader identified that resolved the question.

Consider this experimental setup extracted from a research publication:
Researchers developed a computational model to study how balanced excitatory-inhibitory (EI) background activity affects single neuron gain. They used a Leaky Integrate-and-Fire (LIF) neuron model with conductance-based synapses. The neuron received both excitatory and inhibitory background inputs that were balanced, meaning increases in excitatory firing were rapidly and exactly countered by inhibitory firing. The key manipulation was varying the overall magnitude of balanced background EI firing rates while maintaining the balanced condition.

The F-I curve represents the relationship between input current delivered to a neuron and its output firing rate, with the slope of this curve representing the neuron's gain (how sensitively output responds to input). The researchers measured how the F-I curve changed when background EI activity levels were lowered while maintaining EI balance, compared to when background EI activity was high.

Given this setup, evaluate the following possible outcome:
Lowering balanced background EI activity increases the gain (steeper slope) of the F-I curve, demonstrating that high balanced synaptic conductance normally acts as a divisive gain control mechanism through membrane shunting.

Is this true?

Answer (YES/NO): NO